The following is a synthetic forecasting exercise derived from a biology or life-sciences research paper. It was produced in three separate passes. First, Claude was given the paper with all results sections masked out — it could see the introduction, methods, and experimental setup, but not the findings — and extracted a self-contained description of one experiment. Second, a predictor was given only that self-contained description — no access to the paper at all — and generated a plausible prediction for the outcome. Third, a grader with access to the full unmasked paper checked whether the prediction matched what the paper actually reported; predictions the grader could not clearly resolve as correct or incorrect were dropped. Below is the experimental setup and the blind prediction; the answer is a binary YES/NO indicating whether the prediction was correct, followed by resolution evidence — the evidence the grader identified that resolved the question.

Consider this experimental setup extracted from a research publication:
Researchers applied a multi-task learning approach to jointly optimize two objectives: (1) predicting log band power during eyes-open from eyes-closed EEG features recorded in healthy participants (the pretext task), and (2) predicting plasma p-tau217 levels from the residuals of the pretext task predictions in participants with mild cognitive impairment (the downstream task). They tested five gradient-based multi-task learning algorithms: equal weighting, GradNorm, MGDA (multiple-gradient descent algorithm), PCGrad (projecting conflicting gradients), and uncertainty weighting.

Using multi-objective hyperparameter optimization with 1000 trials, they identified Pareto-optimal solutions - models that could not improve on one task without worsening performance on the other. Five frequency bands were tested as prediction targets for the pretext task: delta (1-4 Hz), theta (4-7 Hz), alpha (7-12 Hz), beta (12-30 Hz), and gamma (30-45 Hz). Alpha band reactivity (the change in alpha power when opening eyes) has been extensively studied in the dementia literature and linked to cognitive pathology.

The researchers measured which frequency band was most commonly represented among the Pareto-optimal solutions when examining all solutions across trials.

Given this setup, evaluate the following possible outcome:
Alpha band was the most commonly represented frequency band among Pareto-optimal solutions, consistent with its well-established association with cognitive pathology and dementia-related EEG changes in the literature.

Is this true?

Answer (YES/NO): NO